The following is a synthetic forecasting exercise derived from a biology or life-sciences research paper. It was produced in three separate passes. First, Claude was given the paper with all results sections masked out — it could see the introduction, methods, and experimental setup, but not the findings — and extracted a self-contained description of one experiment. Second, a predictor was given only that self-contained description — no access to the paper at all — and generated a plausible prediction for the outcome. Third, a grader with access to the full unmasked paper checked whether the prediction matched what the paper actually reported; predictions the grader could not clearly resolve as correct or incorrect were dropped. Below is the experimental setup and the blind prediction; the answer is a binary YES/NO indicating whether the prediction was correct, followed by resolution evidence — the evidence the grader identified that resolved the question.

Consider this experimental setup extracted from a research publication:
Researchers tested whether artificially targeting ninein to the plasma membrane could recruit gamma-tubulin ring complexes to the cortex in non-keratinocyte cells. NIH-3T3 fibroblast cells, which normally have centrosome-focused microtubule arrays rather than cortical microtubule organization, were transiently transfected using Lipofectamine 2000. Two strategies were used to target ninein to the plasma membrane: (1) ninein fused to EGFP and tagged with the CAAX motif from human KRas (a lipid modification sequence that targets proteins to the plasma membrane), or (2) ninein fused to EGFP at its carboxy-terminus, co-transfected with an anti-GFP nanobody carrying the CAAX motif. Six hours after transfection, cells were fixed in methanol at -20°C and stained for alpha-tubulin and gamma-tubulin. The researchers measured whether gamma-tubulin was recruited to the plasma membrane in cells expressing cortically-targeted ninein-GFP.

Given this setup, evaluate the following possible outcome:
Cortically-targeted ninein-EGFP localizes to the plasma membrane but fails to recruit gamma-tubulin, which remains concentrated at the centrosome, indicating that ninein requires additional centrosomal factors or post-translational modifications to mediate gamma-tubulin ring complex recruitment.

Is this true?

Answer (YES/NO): NO